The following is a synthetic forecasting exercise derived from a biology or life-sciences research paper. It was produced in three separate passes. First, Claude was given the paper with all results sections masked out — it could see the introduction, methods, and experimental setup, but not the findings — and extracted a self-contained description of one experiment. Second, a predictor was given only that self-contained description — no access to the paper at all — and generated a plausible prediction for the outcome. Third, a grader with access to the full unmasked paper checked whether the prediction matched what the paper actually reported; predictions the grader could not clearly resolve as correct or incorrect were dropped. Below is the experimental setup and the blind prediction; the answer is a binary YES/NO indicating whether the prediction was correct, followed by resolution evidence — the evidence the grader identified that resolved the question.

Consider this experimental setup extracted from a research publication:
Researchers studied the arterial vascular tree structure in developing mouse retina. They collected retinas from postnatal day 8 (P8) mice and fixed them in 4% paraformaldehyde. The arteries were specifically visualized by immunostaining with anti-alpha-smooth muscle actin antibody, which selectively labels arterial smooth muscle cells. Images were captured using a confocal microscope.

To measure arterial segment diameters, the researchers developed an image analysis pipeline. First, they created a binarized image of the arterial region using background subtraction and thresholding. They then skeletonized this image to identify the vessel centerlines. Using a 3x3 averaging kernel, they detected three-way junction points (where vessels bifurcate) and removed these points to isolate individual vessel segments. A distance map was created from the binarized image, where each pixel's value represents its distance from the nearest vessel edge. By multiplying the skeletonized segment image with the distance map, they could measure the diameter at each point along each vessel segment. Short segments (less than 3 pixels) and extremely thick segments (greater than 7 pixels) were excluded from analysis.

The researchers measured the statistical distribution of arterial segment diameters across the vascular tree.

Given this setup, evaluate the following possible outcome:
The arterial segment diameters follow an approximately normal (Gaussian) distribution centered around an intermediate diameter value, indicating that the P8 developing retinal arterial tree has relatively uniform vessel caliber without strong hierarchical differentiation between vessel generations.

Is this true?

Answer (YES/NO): NO